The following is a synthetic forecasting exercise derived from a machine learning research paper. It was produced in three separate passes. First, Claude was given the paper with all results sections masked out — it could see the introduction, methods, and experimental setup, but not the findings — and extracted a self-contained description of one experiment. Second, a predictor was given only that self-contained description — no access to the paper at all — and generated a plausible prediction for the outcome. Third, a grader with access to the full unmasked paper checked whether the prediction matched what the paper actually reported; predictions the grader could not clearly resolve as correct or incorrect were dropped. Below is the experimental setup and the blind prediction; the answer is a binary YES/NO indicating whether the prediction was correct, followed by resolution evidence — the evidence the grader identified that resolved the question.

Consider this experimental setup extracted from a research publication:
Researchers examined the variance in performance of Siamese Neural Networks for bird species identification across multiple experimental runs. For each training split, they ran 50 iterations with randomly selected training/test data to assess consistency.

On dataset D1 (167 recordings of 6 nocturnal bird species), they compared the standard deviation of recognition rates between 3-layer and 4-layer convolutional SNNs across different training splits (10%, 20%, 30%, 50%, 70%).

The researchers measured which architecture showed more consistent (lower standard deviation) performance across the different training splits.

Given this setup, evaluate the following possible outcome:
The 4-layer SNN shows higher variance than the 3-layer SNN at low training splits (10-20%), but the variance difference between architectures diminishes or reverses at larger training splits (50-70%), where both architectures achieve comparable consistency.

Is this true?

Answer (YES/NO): NO